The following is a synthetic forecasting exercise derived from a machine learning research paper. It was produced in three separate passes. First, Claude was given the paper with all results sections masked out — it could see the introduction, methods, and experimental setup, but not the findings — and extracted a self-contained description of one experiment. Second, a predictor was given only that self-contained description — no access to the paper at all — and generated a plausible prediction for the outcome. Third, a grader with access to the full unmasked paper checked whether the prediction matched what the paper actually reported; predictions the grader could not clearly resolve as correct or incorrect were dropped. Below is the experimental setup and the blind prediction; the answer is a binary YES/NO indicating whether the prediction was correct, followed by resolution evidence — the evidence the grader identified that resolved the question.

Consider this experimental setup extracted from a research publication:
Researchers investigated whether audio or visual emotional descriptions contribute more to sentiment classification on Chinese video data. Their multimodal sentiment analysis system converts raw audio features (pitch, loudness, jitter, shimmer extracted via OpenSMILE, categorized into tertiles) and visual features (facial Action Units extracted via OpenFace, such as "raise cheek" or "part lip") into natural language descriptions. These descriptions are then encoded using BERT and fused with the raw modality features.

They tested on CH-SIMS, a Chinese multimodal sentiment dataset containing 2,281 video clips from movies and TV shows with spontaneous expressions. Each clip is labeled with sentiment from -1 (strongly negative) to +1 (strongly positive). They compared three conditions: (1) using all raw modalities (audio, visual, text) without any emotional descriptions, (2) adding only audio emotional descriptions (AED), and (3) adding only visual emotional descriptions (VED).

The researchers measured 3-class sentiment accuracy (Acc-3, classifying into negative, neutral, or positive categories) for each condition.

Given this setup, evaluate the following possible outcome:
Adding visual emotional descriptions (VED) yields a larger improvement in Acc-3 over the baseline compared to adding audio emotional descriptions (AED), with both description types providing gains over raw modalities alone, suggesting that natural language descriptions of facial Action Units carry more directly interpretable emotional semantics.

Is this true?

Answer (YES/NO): NO